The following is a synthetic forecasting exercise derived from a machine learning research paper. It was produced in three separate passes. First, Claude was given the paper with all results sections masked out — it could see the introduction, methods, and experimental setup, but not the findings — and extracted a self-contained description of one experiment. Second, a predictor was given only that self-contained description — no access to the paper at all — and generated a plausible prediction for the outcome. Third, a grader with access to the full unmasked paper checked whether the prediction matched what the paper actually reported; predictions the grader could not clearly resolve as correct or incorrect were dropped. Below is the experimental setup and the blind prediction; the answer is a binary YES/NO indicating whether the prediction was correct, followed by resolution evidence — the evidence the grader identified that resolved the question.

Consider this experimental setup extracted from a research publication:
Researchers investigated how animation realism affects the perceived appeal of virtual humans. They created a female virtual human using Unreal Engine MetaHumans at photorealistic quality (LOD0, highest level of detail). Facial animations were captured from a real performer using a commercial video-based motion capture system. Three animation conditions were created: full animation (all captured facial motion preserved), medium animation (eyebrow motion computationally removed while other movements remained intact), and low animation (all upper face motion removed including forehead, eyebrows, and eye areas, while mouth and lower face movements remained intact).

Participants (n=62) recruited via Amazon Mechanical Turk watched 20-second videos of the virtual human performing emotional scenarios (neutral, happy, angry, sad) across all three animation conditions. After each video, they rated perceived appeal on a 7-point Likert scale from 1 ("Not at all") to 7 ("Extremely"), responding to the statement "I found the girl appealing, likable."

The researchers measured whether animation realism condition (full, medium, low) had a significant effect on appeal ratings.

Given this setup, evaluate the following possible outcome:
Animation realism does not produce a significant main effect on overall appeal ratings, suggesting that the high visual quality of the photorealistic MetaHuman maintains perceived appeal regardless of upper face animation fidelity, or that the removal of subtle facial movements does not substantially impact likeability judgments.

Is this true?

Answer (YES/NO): YES